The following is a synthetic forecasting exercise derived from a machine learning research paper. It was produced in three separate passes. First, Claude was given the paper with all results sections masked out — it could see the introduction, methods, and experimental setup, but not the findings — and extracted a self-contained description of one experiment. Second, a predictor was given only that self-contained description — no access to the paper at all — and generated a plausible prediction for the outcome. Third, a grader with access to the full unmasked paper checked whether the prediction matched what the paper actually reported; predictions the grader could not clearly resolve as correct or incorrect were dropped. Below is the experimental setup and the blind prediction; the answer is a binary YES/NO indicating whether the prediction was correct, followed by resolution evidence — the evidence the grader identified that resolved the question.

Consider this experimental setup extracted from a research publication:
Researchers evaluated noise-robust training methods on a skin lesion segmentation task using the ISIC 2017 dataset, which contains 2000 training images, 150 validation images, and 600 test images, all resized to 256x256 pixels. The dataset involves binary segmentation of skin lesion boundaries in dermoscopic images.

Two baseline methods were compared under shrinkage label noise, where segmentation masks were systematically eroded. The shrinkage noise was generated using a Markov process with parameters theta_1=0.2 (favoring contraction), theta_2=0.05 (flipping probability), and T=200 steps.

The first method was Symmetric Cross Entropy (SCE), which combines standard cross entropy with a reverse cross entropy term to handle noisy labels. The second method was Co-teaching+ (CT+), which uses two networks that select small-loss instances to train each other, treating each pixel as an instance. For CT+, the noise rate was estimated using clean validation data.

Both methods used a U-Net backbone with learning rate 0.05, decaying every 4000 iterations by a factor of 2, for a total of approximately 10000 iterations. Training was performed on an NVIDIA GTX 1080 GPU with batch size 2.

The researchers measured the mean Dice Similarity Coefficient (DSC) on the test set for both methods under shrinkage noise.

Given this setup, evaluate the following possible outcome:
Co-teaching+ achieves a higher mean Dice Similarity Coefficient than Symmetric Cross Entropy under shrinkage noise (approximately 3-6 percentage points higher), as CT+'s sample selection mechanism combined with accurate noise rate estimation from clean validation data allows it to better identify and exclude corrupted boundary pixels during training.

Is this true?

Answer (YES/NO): NO